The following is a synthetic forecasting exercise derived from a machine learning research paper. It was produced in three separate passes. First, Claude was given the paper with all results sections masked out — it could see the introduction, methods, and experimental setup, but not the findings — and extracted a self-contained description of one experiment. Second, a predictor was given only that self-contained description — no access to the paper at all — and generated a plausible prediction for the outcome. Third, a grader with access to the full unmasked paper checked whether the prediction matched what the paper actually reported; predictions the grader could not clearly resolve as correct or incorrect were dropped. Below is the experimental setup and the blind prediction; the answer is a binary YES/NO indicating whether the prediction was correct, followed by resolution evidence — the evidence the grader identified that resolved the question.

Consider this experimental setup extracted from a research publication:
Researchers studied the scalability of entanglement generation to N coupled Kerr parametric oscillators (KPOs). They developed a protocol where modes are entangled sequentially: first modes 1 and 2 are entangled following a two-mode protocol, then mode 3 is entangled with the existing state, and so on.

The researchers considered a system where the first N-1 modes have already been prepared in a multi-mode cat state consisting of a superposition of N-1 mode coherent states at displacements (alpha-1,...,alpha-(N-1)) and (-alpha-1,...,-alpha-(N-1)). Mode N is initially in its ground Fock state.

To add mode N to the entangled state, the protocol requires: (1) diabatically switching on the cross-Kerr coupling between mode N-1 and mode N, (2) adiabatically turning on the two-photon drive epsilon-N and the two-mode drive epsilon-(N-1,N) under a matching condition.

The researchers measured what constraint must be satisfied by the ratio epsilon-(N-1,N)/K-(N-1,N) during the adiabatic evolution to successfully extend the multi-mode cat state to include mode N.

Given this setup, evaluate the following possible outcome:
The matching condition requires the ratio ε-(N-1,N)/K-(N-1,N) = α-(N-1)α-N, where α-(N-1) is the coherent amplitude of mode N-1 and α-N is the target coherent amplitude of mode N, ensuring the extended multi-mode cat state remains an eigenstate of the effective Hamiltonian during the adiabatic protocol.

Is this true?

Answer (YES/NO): YES